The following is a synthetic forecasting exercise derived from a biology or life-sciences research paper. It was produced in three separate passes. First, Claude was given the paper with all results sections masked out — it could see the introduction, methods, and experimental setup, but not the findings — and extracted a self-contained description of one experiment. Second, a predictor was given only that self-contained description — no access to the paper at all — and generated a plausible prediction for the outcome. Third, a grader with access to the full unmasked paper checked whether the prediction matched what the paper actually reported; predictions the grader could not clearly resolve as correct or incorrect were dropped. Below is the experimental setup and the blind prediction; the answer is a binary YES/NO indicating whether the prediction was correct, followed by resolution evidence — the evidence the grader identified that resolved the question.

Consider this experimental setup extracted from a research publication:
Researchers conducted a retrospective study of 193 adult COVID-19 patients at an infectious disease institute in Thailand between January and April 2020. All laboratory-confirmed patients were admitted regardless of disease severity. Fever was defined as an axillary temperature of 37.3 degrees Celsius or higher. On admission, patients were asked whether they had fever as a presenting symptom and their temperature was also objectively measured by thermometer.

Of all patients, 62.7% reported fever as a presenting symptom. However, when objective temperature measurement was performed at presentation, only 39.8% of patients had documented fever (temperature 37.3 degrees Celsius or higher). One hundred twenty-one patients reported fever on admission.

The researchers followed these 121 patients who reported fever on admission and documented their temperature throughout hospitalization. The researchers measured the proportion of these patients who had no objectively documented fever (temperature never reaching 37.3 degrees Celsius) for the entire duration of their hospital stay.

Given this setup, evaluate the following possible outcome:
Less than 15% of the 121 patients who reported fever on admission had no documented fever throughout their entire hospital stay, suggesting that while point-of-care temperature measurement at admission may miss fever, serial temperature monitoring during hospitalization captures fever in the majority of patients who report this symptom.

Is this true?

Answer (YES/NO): NO